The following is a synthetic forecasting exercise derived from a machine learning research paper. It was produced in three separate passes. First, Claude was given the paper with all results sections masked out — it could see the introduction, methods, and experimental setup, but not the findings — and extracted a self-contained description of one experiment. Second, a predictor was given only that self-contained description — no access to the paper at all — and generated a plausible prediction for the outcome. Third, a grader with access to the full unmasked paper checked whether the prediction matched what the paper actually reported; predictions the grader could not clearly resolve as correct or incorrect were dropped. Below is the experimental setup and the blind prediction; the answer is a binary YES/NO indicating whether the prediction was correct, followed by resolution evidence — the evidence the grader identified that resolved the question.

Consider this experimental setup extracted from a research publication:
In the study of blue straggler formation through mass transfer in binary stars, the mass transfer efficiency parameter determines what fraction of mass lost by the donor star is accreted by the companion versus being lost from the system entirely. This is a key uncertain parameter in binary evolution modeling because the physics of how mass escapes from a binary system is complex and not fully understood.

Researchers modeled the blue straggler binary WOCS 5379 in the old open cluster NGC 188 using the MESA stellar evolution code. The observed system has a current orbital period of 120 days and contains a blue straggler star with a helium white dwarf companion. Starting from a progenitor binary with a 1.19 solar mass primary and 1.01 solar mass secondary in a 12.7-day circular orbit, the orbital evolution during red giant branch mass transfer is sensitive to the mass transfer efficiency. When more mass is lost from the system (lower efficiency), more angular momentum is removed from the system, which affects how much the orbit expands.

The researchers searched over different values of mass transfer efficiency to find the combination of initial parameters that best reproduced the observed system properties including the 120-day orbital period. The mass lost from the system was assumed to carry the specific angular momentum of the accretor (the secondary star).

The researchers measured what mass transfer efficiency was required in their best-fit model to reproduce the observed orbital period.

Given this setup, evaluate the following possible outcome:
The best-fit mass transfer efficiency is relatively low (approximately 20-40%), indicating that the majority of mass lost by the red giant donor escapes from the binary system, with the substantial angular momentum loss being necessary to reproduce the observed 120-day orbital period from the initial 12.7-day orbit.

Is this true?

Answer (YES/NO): YES